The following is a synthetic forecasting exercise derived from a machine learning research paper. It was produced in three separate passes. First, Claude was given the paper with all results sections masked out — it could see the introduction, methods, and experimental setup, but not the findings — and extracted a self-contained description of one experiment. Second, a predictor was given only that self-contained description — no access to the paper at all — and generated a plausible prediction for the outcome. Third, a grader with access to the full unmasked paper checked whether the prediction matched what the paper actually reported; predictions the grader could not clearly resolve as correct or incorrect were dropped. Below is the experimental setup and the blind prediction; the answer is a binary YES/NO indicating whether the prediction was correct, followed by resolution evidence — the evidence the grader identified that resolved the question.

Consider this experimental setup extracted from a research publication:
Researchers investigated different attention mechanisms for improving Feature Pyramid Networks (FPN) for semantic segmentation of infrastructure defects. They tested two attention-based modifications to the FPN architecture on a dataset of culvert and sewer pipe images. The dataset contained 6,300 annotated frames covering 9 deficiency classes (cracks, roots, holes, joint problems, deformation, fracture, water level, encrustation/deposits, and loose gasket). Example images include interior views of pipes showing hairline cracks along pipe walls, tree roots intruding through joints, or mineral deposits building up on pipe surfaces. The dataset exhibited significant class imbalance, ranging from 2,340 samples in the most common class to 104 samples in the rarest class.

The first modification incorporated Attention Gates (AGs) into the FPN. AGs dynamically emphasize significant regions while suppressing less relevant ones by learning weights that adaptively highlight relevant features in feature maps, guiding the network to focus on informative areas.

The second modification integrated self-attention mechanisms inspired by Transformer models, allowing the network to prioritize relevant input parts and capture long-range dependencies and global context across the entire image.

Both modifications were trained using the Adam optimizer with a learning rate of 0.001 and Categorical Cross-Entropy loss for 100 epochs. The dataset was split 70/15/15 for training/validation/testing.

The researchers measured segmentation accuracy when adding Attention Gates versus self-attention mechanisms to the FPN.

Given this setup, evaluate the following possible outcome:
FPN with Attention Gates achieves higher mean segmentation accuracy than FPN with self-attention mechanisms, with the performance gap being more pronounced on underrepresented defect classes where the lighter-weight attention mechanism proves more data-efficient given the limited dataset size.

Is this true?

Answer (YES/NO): NO